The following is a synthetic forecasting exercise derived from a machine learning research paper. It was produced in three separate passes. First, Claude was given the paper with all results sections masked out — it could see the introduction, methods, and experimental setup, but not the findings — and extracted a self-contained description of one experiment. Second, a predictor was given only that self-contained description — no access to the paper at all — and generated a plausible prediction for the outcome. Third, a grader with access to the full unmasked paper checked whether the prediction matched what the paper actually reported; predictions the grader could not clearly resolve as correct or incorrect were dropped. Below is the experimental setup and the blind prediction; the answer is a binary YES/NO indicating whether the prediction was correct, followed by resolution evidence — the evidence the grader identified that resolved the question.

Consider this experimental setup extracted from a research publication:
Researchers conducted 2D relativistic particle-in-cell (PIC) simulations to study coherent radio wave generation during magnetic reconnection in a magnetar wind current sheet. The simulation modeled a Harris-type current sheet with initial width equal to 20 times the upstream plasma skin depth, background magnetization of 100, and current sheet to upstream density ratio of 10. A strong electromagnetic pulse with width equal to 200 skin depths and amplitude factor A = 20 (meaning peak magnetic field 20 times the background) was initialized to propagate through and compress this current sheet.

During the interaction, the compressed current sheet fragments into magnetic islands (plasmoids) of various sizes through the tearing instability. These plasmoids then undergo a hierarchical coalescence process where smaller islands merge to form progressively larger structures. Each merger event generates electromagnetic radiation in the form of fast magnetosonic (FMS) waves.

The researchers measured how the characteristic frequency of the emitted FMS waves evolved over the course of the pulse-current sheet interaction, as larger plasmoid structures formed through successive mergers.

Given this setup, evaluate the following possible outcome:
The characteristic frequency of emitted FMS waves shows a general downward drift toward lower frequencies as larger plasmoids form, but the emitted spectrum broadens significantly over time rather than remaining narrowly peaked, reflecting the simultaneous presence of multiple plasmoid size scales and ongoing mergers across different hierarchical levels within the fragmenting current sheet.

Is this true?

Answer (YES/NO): NO